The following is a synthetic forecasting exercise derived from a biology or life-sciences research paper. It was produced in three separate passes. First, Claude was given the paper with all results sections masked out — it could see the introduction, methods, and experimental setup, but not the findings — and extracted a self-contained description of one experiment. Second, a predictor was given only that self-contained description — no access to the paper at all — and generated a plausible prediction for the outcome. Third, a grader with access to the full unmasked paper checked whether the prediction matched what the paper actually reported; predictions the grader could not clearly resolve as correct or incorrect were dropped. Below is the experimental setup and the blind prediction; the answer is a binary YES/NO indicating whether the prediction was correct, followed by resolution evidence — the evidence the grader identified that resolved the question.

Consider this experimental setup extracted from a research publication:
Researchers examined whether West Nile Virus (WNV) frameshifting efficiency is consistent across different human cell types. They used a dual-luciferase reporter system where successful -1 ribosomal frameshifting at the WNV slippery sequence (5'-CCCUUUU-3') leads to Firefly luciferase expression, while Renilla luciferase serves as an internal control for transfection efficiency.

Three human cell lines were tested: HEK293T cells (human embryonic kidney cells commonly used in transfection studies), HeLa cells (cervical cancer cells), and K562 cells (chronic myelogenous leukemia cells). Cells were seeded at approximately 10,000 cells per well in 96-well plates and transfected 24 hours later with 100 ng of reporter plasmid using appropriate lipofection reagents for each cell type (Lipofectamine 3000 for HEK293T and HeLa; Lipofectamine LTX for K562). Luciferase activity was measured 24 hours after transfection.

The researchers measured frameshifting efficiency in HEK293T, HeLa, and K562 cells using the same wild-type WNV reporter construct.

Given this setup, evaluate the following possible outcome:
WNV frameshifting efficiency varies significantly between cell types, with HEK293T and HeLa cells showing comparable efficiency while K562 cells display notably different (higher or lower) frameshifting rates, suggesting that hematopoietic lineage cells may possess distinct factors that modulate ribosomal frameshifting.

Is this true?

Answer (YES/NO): NO